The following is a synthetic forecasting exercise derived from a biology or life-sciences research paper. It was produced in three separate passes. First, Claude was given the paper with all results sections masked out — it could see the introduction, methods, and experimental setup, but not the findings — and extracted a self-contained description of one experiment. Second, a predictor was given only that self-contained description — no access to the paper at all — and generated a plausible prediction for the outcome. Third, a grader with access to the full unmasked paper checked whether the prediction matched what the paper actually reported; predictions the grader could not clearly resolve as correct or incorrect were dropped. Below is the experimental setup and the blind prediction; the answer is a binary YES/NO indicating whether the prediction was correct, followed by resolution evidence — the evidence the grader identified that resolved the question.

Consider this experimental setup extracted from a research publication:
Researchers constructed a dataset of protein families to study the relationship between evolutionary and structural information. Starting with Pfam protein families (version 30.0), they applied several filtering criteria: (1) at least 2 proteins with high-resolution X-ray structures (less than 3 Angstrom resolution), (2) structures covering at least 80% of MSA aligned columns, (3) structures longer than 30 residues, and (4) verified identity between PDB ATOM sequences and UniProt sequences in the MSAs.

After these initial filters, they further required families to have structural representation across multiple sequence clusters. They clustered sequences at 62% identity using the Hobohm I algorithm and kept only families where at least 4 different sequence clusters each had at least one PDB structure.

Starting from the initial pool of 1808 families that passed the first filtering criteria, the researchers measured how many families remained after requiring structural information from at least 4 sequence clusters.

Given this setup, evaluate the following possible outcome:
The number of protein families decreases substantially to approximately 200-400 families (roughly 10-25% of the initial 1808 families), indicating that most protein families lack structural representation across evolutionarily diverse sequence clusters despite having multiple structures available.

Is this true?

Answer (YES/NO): NO